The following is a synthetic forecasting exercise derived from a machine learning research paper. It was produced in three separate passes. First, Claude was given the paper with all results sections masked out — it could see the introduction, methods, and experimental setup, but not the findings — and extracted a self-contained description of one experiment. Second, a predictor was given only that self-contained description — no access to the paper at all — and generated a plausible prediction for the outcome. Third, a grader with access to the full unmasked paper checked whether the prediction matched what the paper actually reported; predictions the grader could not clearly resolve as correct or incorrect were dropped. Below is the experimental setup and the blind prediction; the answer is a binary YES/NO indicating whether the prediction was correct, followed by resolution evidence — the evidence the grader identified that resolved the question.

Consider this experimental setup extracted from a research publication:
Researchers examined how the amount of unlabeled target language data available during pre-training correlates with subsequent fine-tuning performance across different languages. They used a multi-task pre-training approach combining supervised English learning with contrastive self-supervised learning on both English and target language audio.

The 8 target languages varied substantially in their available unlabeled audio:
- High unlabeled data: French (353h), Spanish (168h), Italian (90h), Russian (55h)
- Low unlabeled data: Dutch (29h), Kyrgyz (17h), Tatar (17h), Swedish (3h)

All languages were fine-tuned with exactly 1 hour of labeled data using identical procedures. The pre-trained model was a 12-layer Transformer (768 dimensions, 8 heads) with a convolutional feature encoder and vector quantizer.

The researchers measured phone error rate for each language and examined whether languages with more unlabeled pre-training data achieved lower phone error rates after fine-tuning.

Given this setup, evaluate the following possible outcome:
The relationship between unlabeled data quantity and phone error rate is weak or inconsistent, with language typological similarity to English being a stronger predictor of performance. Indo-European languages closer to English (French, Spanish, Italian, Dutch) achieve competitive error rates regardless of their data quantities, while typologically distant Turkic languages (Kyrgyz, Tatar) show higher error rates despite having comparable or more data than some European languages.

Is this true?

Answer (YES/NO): NO